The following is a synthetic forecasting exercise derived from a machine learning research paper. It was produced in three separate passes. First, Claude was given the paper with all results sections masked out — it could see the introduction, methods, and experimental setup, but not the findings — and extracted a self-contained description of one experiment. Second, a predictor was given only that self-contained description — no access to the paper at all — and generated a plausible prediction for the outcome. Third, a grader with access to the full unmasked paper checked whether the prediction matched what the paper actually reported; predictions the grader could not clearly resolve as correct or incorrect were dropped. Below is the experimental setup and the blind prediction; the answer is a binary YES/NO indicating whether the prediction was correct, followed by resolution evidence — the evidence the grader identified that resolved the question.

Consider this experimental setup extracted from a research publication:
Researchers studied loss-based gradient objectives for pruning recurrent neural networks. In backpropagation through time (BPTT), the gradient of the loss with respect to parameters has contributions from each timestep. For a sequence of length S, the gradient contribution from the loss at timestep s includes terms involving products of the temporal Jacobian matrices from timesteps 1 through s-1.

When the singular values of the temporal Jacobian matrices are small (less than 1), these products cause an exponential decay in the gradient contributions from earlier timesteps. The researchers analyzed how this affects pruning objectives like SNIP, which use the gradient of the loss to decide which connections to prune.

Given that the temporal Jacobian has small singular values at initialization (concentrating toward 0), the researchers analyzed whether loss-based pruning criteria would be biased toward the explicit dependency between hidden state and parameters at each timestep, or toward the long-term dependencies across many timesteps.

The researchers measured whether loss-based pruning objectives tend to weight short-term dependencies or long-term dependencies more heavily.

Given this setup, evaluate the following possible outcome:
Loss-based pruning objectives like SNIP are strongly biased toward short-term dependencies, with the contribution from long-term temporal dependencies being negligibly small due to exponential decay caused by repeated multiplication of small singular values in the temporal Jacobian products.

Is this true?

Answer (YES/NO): YES